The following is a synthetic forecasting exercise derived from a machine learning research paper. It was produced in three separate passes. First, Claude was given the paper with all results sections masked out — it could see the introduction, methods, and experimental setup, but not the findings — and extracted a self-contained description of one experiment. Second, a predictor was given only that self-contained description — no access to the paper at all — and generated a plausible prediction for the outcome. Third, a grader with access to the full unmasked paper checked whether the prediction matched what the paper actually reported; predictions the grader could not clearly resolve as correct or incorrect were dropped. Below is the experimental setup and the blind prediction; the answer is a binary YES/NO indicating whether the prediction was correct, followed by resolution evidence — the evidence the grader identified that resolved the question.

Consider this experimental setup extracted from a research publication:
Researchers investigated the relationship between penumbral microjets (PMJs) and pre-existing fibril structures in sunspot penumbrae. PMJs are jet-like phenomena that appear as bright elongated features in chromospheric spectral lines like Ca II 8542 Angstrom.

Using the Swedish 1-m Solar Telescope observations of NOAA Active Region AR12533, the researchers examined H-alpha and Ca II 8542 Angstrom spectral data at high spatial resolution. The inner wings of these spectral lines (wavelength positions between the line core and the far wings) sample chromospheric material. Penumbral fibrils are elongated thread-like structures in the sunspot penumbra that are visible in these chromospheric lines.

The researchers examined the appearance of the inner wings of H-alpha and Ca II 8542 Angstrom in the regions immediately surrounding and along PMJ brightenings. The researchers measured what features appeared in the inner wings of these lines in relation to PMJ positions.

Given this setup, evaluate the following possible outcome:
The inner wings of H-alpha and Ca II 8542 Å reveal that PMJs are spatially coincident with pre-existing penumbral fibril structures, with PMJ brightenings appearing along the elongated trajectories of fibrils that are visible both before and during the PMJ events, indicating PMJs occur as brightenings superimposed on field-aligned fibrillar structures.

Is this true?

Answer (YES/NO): YES